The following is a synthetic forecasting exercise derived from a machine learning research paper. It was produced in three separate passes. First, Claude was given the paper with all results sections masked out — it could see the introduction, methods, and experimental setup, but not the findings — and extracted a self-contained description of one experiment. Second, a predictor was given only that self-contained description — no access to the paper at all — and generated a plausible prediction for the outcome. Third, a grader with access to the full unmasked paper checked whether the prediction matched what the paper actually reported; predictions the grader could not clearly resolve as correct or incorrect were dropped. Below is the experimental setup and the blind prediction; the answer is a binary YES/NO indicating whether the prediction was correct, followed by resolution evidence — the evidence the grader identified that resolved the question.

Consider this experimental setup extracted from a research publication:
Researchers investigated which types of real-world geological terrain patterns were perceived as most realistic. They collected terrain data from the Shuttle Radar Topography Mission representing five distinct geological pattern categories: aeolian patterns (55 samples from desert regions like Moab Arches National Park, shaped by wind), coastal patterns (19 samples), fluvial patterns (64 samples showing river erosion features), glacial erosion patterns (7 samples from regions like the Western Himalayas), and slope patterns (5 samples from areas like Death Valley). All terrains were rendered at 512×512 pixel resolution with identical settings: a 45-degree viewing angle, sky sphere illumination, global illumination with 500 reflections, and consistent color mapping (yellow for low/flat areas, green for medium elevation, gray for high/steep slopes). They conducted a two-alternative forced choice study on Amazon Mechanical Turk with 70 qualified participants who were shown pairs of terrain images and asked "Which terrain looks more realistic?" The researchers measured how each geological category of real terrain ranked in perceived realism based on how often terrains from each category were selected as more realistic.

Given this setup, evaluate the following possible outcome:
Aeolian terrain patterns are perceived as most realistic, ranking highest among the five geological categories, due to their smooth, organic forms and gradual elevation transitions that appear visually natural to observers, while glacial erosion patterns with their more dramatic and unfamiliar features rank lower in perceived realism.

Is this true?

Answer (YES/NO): NO